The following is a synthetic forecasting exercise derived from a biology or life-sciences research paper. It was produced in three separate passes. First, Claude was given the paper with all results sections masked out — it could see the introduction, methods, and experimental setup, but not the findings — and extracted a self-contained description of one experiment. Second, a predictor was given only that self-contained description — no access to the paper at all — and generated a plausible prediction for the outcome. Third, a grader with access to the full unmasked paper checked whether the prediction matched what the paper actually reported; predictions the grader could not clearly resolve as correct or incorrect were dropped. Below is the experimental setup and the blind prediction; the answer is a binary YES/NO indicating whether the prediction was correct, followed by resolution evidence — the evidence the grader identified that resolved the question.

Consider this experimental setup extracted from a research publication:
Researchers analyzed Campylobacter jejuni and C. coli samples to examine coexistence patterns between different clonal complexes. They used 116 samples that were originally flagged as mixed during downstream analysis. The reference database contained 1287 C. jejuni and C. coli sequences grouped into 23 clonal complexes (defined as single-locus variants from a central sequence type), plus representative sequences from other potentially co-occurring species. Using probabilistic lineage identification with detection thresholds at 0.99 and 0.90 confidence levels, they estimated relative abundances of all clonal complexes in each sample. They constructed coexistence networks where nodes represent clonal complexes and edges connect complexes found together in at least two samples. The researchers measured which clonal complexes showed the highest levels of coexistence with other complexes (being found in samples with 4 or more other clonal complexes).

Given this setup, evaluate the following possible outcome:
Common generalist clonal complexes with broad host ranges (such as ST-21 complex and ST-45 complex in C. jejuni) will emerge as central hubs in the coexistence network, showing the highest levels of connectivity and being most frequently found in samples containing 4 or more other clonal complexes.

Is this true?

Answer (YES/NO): NO